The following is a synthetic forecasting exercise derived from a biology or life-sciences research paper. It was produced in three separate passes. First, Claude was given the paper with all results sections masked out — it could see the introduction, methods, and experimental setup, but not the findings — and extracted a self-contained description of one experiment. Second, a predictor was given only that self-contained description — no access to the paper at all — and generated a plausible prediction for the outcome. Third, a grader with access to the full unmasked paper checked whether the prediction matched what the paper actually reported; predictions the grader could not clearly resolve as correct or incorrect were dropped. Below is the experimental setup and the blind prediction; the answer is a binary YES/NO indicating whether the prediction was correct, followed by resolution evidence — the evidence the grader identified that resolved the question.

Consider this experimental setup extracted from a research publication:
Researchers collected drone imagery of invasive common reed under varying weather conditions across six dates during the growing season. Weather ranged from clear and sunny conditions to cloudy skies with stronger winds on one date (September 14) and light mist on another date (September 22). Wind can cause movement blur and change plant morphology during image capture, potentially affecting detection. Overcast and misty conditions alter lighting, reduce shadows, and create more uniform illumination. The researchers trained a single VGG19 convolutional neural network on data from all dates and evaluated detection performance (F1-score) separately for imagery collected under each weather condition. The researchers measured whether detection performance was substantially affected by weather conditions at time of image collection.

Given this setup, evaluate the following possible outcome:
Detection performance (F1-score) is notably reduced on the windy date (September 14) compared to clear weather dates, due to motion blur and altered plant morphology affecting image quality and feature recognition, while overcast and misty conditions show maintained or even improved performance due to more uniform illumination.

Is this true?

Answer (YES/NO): NO